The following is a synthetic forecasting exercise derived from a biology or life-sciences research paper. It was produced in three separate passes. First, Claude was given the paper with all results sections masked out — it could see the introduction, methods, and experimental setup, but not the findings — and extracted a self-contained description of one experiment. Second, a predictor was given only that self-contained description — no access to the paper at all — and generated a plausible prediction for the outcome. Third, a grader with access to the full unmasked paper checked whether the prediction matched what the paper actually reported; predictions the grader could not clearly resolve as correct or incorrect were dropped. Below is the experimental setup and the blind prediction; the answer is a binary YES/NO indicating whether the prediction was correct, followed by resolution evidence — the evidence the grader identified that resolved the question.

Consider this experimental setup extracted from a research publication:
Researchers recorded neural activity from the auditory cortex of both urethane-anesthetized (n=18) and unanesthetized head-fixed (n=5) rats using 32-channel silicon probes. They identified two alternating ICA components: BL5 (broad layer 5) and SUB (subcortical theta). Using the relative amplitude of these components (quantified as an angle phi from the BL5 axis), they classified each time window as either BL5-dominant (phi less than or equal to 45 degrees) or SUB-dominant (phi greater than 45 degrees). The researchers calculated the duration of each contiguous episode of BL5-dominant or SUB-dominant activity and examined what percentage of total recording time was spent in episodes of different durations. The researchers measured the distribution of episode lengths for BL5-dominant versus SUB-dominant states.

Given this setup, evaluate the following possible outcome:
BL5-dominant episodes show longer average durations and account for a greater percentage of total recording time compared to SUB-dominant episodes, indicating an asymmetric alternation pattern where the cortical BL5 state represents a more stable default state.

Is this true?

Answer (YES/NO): YES